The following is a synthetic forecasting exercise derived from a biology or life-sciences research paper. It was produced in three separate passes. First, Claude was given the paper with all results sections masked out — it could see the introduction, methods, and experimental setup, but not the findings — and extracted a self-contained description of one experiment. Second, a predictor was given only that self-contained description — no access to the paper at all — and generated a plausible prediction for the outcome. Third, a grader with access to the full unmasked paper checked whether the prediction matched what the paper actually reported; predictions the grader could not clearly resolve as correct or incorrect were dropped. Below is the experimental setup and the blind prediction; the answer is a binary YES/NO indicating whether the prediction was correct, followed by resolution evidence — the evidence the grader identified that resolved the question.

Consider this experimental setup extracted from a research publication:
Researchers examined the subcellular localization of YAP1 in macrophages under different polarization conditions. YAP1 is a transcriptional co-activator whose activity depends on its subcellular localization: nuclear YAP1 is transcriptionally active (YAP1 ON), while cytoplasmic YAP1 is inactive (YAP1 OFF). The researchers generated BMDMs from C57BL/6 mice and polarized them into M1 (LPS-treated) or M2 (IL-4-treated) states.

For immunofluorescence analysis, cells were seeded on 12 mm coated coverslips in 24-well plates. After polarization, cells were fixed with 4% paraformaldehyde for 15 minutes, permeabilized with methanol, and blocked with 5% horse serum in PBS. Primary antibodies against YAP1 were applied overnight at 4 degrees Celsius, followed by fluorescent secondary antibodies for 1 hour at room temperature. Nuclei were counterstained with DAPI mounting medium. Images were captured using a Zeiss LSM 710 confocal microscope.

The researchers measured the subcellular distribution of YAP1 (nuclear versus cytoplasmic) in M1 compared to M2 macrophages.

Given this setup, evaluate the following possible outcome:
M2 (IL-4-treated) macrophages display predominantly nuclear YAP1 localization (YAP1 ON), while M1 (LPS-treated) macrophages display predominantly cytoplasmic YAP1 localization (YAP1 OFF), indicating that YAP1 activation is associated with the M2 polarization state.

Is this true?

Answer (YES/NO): NO